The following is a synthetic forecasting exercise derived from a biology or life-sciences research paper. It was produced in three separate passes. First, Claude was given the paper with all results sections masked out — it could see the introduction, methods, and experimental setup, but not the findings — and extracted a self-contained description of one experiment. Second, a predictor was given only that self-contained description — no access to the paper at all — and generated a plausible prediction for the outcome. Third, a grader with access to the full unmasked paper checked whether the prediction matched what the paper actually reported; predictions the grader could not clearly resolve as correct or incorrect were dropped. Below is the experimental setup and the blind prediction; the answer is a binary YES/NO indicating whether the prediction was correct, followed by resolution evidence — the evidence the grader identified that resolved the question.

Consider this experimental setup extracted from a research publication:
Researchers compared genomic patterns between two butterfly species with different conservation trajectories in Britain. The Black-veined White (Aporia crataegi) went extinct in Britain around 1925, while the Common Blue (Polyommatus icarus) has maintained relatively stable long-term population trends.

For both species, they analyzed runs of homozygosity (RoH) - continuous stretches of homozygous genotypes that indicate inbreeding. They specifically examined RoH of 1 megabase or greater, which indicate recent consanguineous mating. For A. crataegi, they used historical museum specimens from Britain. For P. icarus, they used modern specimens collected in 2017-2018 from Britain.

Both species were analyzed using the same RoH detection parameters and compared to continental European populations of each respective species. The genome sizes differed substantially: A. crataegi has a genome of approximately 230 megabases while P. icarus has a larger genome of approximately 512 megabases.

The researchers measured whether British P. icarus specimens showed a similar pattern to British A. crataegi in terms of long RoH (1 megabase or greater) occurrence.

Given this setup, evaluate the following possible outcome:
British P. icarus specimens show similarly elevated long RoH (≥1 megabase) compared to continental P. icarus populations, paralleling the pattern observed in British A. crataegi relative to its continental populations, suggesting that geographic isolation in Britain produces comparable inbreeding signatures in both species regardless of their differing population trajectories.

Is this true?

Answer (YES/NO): NO